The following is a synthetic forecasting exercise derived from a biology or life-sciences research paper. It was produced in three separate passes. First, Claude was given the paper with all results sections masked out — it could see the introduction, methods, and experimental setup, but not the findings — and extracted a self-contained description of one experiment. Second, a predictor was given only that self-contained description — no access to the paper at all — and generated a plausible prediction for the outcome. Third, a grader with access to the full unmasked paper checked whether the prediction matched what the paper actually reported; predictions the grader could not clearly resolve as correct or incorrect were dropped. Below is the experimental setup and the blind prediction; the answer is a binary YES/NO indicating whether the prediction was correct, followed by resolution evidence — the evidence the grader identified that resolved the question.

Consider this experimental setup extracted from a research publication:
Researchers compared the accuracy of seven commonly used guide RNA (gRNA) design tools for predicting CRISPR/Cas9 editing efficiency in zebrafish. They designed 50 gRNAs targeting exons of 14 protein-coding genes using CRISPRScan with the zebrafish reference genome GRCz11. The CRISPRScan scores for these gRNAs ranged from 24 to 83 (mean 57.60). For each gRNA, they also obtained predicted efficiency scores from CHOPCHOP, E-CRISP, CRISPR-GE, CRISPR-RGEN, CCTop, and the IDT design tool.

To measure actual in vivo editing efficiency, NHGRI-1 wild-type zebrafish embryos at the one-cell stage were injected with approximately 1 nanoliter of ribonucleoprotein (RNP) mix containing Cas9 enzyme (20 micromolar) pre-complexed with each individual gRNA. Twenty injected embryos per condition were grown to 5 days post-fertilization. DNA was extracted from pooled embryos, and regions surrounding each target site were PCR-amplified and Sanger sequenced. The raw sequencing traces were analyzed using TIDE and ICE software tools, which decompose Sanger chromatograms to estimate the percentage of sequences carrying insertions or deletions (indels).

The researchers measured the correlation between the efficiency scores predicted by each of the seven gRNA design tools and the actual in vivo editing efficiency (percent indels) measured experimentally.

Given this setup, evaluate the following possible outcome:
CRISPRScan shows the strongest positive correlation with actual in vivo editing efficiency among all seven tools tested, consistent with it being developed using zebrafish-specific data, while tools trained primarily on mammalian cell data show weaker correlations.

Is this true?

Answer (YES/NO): YES